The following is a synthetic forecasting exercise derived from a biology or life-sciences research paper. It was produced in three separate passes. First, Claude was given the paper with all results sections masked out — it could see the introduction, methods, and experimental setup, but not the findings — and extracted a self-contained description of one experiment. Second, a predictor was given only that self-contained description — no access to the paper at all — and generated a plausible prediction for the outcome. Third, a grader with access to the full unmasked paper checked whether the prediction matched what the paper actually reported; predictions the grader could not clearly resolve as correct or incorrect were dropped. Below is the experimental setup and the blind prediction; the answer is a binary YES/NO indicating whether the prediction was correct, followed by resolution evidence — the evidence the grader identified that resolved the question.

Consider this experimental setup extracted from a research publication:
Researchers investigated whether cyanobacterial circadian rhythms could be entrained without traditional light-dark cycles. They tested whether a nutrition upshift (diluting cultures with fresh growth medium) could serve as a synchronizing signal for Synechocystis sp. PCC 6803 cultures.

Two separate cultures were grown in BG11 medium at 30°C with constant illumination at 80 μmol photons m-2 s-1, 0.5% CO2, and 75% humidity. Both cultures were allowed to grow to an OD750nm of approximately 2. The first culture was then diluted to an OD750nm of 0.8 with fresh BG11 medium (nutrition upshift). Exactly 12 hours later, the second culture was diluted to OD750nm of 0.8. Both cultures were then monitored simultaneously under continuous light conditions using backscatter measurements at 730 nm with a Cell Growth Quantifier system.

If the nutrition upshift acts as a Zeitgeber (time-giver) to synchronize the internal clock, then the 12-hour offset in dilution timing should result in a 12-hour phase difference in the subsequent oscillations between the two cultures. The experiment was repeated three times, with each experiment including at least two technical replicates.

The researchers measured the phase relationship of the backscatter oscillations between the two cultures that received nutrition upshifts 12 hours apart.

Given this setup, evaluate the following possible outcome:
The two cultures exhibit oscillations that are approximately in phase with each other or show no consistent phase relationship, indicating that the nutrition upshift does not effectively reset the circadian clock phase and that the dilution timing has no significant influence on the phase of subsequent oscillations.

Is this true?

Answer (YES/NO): NO